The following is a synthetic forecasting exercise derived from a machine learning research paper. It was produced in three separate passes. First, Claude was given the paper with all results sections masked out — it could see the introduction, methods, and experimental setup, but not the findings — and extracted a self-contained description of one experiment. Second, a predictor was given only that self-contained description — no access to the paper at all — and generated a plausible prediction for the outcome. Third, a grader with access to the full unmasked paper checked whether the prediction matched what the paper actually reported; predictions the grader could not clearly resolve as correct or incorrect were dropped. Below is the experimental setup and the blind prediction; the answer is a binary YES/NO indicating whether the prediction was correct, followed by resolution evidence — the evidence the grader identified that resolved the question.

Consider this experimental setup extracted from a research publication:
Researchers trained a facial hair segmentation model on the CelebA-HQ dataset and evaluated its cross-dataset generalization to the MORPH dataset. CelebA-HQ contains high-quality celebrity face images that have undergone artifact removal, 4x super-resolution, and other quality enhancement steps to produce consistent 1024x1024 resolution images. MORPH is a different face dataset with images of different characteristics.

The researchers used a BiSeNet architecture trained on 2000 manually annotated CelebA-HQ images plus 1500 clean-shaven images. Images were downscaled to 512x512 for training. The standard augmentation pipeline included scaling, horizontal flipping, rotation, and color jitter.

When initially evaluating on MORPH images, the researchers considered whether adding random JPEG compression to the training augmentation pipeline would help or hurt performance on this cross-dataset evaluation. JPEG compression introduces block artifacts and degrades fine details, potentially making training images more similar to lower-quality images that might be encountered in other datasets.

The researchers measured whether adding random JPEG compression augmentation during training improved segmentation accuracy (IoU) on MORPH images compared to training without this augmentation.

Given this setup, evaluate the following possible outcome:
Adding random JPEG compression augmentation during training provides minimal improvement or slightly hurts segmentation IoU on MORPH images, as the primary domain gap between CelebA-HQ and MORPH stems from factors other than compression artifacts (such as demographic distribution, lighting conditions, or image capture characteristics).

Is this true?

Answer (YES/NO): NO